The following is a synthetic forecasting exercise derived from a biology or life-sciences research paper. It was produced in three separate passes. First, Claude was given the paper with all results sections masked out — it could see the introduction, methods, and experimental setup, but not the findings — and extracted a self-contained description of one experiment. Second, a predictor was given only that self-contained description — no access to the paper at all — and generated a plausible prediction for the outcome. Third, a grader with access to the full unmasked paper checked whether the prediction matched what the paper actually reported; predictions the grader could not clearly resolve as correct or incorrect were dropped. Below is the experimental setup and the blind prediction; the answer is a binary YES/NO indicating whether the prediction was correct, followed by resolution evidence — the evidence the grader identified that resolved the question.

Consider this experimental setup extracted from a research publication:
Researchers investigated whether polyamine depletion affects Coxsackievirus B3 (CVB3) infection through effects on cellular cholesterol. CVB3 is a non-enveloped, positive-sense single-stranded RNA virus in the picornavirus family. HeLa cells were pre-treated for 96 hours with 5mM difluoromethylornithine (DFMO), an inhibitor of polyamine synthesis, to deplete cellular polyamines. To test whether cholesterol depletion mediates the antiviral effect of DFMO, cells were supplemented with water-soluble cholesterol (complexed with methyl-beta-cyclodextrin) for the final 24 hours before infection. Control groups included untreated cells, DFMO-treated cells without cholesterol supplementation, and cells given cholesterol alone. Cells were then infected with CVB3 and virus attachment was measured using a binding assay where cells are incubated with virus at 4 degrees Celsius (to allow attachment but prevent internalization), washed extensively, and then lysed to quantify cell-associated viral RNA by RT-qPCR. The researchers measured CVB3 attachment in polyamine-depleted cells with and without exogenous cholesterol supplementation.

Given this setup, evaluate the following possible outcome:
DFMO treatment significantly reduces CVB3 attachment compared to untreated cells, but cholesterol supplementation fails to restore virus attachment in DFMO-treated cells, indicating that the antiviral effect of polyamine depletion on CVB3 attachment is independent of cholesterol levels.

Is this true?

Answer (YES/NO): NO